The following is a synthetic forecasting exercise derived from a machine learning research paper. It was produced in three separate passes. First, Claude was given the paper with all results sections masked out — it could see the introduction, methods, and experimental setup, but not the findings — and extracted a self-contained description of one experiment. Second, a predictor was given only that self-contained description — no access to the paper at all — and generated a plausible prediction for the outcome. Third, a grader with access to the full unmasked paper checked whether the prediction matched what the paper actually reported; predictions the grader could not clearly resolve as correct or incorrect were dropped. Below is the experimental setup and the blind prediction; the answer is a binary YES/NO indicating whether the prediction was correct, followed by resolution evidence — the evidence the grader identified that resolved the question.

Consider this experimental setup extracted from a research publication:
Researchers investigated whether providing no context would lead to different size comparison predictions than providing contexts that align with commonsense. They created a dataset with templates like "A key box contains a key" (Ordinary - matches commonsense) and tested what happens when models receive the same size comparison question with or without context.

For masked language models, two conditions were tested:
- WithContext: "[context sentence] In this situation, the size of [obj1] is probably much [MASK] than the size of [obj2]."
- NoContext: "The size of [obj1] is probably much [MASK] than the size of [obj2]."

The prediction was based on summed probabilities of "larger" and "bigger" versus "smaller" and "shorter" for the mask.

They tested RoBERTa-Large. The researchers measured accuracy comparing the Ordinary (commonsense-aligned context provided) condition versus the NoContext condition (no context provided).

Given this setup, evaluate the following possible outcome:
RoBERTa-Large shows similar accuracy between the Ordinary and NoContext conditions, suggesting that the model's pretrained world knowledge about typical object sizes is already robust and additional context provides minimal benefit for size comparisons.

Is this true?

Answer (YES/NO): NO